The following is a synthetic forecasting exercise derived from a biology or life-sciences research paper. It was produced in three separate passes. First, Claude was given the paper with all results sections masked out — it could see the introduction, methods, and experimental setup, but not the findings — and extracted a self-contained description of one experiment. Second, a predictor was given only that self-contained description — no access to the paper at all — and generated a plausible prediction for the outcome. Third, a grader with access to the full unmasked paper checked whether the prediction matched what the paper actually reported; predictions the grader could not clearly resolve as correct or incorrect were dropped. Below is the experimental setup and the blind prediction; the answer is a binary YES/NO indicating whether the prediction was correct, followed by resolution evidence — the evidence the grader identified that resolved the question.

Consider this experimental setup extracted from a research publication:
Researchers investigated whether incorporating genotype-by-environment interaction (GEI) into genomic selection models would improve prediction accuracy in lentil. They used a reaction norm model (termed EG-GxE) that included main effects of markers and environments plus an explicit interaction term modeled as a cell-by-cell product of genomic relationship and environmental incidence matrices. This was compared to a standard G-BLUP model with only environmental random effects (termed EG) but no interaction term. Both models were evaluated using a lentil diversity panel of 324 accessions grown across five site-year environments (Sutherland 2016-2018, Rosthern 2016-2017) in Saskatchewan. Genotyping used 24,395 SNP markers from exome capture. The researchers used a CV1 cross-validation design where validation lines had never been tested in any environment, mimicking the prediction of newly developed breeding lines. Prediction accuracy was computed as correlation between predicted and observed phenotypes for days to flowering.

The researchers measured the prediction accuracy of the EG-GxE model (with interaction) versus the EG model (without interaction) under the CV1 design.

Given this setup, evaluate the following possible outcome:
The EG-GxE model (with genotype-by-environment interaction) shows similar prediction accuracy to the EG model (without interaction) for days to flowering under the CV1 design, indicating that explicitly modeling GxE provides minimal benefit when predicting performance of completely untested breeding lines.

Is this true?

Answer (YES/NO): YES